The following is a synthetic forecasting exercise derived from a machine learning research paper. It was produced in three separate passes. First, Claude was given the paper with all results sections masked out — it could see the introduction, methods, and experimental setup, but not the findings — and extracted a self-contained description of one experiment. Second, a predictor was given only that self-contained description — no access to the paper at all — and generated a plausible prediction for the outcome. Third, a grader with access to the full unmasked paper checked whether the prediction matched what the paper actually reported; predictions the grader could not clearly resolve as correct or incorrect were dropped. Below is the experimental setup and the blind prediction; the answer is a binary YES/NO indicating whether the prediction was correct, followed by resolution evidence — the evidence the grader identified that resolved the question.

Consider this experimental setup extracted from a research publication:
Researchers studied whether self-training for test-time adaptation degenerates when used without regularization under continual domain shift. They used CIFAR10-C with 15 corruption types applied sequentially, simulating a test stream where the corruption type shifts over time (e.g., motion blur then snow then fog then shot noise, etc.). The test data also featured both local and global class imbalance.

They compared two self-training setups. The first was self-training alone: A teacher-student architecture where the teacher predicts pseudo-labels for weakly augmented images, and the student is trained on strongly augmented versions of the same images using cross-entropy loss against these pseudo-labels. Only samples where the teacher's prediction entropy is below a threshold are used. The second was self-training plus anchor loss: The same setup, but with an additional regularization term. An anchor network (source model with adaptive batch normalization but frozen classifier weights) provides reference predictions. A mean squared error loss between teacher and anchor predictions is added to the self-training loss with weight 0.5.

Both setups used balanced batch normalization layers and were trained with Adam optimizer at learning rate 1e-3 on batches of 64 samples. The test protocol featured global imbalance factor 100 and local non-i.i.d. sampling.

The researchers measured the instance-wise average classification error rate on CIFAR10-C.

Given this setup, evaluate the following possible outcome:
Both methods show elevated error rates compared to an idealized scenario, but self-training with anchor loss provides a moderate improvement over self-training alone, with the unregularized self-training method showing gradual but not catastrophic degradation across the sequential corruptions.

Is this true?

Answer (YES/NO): NO